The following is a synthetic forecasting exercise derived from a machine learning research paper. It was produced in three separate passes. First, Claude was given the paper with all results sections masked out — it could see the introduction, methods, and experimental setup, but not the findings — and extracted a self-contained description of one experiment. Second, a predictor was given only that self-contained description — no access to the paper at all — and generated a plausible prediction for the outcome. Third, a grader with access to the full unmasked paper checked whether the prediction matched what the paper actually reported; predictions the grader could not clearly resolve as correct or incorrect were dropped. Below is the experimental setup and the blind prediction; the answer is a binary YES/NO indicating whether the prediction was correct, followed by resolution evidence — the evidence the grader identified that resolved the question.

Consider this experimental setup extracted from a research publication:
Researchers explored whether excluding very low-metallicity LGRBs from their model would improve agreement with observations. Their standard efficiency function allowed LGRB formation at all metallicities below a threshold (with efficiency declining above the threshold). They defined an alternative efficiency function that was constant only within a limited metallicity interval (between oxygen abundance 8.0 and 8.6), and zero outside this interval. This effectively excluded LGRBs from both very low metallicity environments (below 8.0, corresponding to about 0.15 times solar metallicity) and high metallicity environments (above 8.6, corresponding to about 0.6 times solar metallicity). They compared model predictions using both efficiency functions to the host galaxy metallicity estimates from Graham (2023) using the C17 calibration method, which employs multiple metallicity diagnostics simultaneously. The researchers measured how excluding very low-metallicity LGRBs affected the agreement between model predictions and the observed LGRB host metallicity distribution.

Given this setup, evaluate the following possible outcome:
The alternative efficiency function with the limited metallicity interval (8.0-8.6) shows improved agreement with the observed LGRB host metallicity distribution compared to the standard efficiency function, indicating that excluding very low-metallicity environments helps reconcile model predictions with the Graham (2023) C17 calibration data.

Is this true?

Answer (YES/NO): YES